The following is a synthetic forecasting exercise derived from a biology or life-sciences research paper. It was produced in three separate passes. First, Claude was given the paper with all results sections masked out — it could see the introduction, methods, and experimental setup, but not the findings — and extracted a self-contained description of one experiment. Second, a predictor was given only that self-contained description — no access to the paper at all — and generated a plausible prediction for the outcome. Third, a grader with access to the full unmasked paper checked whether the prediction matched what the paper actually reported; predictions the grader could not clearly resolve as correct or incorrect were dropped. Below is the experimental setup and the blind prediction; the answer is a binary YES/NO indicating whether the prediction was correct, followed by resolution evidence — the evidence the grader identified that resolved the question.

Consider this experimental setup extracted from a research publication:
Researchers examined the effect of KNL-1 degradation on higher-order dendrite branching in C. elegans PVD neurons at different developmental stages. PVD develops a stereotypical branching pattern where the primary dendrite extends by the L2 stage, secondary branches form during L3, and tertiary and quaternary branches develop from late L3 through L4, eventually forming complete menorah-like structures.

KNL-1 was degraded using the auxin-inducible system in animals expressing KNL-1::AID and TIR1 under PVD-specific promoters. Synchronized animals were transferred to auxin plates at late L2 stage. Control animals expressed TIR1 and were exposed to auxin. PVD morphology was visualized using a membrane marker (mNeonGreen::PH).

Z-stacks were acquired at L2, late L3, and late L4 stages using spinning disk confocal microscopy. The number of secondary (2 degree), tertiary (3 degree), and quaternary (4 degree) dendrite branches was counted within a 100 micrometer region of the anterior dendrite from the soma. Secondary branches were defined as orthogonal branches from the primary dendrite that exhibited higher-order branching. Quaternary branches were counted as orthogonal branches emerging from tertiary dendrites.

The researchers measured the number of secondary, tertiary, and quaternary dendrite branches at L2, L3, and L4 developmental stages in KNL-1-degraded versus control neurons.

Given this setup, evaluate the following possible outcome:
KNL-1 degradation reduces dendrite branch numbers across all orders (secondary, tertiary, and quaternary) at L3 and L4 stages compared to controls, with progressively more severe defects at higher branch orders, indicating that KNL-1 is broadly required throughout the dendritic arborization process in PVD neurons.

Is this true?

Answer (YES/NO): NO